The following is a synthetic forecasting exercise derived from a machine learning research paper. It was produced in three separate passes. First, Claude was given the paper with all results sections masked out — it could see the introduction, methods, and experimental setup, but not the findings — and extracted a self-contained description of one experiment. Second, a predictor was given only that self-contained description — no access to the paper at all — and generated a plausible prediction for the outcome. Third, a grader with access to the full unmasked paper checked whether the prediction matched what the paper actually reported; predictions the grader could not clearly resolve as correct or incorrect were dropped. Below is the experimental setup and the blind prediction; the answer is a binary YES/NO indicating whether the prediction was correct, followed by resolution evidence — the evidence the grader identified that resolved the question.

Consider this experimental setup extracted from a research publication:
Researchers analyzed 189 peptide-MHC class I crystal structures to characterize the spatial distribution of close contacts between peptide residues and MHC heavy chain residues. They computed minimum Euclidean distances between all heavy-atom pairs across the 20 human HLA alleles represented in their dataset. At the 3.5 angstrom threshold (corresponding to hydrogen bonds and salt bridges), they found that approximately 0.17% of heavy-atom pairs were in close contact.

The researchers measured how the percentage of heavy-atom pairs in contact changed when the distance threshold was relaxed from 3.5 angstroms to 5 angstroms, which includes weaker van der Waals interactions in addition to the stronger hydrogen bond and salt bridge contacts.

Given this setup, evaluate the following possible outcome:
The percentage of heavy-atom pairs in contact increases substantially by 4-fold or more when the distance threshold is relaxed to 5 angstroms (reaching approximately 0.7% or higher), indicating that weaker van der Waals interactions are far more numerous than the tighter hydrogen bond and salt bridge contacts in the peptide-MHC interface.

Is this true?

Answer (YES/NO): YES